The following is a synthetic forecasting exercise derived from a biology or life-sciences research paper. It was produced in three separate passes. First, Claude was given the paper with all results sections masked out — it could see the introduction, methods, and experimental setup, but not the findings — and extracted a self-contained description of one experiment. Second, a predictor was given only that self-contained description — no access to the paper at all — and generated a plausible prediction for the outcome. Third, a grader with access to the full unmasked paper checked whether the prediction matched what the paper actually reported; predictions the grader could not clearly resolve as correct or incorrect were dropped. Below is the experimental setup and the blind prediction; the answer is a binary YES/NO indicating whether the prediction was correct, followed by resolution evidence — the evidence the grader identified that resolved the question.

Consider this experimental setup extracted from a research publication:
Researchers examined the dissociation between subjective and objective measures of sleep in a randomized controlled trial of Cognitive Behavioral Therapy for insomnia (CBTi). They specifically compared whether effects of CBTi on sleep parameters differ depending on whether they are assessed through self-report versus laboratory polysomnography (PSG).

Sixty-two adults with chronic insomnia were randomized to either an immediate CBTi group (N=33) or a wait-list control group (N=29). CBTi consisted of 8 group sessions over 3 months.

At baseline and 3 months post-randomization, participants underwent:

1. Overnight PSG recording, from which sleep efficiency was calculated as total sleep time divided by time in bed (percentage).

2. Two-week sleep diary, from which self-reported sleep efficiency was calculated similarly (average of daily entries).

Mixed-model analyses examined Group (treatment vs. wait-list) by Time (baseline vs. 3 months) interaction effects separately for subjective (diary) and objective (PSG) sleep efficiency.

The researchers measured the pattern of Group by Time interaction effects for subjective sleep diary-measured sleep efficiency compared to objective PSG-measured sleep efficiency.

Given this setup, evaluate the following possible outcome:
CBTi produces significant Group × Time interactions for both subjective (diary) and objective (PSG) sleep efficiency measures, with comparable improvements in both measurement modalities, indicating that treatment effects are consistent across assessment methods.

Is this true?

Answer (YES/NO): NO